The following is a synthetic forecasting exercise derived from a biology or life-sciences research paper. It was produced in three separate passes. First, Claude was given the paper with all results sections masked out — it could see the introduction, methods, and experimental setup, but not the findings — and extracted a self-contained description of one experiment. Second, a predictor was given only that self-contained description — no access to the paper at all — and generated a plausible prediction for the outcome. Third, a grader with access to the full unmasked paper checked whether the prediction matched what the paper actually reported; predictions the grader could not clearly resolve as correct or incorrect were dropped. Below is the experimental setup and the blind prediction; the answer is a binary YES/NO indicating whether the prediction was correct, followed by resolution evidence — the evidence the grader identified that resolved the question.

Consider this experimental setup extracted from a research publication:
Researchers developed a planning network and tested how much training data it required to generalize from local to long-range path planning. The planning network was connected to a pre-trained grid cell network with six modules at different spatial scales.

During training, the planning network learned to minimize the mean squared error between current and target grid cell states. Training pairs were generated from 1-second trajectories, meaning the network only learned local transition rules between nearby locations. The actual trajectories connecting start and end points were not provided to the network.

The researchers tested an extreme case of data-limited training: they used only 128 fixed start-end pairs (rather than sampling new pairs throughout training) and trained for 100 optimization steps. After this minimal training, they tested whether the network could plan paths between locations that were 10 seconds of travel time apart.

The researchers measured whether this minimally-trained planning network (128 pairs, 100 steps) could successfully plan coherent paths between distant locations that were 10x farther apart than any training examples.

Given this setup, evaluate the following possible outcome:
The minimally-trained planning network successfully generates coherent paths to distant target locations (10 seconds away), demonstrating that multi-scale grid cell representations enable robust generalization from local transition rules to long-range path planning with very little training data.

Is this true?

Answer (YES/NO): YES